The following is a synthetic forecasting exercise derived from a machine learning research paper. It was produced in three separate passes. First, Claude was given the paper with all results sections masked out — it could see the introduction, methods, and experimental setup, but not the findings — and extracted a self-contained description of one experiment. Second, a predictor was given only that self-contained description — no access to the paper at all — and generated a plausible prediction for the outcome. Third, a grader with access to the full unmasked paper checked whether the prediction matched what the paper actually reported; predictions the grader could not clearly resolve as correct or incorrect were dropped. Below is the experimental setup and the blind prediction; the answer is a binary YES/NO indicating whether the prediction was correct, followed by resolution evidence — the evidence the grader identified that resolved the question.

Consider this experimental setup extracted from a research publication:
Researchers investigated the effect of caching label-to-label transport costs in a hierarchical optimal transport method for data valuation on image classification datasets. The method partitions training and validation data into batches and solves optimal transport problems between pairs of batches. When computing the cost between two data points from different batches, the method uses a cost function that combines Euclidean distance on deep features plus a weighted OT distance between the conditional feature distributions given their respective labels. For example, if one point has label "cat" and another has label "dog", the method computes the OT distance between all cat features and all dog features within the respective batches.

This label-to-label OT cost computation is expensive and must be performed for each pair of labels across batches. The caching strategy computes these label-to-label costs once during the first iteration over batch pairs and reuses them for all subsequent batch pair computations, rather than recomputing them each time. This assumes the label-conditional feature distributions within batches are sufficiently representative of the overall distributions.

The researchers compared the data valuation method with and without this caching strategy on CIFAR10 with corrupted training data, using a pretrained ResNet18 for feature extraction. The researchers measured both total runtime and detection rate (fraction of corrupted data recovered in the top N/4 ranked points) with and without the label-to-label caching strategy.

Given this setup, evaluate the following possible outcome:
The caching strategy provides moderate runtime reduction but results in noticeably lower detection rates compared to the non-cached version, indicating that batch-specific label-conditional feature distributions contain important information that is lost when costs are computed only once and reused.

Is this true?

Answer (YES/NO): NO